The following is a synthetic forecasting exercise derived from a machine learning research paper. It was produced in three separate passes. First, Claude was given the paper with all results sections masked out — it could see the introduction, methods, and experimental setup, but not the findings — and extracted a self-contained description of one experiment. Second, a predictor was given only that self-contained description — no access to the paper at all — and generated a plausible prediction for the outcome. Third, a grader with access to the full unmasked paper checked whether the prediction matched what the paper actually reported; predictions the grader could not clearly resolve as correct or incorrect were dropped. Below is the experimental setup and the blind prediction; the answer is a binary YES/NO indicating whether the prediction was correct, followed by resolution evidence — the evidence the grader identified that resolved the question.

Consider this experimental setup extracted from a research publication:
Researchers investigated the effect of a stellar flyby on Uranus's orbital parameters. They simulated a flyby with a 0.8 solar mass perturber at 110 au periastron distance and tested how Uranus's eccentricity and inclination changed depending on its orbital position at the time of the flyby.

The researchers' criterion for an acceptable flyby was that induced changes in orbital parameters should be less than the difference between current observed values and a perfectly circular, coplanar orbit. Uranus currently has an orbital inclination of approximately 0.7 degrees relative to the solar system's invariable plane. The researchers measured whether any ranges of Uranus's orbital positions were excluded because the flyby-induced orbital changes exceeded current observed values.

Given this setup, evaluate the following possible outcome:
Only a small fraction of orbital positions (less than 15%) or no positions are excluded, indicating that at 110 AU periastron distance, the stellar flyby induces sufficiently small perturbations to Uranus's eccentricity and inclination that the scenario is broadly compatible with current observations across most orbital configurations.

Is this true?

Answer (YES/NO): YES